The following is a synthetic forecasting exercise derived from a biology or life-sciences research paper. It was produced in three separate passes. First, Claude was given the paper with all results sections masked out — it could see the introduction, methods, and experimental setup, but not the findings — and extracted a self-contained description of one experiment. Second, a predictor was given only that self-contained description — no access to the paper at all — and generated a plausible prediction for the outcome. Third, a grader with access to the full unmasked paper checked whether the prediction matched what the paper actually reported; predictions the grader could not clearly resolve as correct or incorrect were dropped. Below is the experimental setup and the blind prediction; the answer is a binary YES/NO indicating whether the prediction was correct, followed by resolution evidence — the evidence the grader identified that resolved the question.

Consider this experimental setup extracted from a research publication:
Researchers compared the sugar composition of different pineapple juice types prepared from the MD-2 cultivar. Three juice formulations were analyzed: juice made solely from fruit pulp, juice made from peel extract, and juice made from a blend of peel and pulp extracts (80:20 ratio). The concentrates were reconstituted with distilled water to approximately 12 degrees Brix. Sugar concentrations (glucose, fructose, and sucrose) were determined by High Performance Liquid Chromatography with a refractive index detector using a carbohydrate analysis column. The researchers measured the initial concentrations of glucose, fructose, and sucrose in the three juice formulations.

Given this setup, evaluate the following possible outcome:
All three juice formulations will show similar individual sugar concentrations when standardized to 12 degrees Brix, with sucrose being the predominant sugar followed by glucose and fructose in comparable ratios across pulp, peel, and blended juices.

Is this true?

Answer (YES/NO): NO